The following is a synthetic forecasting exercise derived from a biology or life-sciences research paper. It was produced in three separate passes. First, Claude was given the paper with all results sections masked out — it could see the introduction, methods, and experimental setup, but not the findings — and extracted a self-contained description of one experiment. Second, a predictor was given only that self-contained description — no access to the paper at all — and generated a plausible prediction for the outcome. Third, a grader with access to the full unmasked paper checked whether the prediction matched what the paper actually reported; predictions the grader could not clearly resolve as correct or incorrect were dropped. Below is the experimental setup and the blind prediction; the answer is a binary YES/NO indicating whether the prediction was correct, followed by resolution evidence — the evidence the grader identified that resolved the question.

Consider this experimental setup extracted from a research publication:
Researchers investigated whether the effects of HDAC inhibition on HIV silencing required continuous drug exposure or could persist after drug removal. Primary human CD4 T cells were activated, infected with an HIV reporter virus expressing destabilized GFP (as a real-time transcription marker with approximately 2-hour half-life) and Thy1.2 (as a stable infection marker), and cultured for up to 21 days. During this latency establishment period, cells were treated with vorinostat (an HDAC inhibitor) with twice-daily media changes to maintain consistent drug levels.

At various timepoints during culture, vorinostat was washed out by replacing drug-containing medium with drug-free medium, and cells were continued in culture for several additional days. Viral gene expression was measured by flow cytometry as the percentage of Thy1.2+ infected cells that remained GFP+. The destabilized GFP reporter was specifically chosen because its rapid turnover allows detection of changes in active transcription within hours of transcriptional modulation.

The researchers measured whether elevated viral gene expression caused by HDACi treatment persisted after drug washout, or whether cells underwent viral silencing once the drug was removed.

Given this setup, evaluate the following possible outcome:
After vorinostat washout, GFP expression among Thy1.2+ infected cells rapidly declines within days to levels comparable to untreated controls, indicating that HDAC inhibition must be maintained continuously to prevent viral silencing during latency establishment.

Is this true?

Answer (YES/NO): NO